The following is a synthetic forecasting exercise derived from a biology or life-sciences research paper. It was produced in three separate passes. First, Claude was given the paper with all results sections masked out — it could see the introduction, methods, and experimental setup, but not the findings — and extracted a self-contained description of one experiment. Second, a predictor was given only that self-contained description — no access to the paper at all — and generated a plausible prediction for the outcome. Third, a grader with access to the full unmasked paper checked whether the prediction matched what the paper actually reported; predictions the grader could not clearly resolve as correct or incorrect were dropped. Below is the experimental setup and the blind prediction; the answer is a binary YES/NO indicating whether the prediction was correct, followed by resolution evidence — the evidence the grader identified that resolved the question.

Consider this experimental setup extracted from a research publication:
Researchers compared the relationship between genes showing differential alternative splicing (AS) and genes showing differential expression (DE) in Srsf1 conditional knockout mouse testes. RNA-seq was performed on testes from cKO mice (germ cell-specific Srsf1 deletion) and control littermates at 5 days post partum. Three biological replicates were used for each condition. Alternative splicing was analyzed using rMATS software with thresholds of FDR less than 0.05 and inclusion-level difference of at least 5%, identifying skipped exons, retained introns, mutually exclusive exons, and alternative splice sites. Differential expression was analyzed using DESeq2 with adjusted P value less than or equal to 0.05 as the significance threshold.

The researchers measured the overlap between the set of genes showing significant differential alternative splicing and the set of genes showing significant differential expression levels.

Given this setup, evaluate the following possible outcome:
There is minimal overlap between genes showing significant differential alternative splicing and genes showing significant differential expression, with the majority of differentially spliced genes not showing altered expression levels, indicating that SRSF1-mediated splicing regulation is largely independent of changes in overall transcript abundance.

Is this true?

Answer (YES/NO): YES